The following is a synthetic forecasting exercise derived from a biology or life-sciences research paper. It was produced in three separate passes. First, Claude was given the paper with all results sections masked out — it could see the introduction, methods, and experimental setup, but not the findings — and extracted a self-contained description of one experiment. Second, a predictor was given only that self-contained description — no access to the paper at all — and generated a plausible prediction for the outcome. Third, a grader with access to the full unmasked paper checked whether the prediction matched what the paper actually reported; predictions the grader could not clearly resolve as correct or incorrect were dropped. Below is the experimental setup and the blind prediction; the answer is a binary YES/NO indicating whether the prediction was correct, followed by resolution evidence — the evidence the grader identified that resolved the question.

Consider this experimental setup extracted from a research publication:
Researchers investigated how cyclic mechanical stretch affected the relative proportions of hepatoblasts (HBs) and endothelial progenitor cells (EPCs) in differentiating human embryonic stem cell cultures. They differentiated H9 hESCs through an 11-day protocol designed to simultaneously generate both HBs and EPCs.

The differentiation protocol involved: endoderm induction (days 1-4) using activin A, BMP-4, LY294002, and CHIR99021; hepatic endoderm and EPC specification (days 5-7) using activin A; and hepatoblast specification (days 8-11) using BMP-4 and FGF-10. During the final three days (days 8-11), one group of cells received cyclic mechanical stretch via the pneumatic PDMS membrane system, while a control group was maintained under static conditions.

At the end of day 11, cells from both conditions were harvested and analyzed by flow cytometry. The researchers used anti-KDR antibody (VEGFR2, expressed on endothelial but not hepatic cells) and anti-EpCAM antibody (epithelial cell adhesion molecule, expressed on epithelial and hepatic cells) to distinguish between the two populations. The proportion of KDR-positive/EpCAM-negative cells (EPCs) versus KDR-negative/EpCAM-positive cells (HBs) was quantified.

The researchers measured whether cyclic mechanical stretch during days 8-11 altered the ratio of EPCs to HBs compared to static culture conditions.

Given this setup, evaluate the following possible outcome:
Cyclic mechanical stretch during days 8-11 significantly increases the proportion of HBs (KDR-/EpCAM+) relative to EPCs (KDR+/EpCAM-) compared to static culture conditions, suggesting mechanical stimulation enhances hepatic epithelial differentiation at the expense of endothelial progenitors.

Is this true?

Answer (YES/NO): NO